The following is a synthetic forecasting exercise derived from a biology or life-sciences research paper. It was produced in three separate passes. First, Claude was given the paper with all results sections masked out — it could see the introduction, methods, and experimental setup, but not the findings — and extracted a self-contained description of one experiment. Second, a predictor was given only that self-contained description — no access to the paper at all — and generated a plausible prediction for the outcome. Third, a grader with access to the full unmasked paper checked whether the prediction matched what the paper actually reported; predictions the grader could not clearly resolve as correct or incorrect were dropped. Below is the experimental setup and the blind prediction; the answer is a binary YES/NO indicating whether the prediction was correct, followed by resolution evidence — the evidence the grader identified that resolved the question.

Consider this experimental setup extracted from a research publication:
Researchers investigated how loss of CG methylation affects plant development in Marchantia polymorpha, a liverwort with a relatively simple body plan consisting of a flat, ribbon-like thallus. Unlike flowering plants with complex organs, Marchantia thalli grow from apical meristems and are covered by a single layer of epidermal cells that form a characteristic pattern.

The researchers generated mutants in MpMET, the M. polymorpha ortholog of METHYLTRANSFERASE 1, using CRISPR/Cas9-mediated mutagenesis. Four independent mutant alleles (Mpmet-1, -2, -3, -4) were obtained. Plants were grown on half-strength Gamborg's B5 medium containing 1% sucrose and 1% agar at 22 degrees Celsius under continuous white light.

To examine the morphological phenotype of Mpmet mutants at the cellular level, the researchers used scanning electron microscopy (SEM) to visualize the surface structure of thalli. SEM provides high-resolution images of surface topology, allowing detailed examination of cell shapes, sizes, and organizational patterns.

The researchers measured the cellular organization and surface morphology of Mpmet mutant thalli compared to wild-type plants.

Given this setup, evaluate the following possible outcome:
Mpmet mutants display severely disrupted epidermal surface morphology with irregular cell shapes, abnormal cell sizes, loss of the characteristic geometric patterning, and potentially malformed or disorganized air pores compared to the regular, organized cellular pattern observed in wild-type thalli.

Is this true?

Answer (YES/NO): YES